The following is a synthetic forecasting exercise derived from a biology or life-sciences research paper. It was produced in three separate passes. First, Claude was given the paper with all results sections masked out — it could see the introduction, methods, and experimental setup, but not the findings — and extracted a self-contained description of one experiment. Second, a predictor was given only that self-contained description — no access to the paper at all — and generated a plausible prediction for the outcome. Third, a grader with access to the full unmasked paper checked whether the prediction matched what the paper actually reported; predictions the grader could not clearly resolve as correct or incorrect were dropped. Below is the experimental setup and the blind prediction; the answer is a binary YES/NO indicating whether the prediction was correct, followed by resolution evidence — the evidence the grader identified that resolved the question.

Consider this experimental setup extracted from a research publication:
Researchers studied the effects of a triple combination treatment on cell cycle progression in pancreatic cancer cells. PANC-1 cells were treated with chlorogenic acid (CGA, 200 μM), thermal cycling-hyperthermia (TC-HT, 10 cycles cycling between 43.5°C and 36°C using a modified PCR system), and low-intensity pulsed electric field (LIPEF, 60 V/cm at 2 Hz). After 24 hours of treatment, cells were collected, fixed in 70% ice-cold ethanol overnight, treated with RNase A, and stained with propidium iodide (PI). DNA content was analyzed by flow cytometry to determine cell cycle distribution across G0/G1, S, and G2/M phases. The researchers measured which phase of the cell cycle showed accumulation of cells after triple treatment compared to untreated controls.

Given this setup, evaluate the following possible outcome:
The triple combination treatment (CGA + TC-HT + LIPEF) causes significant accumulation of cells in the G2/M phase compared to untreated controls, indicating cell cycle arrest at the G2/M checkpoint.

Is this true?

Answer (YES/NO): YES